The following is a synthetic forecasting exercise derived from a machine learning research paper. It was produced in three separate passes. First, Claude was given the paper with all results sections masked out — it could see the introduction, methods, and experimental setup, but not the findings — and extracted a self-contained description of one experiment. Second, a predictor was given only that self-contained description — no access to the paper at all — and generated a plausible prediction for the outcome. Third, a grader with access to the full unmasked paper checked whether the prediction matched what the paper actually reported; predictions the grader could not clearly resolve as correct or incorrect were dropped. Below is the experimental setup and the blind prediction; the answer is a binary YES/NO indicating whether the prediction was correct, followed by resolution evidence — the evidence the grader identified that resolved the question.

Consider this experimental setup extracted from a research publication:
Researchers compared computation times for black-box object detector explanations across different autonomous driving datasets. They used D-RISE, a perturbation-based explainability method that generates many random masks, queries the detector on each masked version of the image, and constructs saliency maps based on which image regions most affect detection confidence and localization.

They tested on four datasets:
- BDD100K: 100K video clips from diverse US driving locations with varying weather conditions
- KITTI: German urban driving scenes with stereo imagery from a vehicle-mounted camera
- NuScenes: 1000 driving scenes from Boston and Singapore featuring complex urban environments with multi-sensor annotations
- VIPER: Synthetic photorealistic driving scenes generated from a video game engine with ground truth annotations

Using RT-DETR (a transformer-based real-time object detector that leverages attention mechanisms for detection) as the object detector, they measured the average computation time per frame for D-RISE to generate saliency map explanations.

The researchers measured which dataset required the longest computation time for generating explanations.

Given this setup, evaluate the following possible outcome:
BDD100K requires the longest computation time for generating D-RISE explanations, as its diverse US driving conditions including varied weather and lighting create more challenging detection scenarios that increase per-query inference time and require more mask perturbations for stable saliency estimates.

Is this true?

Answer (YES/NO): NO